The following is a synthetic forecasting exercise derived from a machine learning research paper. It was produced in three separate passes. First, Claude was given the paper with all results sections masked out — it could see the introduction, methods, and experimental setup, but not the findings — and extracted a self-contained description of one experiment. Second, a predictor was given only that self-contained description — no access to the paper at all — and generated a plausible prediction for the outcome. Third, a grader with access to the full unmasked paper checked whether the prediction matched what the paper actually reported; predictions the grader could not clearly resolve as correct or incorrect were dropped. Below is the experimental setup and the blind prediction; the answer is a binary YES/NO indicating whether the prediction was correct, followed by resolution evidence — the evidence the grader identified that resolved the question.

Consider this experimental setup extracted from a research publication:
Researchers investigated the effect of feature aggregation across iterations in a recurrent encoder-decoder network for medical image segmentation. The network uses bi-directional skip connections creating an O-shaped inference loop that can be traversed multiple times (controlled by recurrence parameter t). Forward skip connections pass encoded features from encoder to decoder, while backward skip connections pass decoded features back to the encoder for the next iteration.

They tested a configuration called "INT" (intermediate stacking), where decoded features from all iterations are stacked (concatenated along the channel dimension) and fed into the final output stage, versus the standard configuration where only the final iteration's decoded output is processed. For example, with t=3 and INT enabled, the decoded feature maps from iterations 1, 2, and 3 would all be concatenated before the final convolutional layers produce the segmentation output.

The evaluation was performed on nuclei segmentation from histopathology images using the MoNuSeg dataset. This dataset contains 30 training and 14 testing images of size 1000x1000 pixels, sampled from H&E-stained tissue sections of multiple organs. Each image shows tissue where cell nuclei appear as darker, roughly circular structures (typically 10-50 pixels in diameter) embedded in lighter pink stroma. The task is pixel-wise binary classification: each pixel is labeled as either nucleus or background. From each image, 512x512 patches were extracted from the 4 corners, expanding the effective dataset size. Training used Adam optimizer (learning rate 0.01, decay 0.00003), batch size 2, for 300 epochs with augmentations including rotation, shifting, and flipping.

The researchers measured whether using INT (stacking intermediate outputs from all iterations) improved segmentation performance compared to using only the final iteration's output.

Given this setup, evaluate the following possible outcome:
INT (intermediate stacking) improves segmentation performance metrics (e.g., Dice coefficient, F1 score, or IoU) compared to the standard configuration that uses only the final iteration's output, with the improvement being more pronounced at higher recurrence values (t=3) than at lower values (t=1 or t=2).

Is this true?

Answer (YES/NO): NO